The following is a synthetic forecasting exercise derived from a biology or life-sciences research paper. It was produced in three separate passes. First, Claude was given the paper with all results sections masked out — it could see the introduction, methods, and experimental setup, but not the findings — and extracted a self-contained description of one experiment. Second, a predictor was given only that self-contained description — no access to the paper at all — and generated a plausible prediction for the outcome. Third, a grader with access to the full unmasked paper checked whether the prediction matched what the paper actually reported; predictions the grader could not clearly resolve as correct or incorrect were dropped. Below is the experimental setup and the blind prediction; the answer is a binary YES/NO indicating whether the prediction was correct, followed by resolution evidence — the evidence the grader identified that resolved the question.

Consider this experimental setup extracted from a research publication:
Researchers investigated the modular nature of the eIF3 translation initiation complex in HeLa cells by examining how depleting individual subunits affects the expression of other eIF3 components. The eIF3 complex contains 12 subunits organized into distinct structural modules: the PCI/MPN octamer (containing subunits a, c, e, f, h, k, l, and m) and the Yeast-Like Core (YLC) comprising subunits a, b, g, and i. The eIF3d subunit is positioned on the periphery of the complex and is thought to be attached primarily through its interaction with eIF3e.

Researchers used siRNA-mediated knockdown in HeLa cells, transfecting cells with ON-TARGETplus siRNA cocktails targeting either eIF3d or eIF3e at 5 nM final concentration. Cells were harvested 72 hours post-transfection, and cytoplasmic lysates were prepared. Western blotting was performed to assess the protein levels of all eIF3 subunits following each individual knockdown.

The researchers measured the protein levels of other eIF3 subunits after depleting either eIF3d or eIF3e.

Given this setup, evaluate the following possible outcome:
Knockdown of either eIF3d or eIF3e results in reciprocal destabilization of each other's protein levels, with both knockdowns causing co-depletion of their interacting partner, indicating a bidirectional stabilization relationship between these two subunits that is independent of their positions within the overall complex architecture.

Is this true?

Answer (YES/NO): NO